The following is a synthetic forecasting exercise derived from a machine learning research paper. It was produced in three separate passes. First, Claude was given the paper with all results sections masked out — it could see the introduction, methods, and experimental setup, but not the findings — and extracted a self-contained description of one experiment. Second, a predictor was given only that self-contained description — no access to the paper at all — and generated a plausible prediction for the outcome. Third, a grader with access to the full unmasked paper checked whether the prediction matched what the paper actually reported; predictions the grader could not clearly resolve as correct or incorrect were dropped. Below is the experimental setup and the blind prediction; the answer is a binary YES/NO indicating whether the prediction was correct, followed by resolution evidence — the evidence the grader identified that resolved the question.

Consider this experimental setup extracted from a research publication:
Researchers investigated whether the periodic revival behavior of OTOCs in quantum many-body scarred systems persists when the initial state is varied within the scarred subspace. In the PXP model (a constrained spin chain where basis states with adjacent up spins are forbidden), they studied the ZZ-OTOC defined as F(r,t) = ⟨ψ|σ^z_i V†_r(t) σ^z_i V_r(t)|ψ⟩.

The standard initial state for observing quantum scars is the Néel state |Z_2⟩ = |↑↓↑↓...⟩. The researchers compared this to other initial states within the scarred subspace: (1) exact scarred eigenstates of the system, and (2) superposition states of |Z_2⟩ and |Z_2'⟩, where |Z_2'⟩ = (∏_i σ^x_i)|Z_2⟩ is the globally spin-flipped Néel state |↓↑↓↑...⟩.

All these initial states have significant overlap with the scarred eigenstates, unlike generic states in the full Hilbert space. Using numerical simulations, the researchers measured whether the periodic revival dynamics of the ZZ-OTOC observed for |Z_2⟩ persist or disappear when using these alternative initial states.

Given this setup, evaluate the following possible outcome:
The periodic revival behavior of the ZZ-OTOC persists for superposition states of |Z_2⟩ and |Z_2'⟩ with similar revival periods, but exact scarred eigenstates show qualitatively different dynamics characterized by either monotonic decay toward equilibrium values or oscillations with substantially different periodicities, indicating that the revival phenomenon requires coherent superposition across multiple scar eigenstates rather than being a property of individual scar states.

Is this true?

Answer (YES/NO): NO